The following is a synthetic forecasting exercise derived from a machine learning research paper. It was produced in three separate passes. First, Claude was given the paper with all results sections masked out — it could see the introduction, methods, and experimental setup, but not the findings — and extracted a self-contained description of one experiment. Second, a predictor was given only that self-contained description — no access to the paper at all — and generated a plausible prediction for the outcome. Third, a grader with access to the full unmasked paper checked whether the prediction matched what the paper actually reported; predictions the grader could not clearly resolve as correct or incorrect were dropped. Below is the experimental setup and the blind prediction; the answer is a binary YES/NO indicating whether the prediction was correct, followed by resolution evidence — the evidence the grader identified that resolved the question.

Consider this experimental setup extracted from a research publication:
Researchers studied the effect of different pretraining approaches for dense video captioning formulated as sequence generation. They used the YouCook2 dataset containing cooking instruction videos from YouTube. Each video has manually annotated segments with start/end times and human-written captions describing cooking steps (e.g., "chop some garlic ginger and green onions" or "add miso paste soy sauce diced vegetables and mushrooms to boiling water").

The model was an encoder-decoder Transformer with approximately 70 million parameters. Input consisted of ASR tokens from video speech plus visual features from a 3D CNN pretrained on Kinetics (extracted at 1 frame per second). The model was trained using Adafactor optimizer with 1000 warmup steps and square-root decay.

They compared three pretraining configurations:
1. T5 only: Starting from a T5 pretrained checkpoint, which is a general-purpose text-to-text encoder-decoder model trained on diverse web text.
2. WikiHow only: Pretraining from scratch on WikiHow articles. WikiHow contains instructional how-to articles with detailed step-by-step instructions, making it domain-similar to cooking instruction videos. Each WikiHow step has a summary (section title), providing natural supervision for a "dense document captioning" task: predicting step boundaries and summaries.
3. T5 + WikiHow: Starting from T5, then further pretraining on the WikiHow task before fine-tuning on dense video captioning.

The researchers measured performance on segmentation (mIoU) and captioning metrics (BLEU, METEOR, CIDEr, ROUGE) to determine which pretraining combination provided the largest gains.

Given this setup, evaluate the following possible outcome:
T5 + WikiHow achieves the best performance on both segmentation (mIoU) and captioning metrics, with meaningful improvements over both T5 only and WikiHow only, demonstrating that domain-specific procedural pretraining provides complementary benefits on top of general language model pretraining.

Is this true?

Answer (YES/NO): YES